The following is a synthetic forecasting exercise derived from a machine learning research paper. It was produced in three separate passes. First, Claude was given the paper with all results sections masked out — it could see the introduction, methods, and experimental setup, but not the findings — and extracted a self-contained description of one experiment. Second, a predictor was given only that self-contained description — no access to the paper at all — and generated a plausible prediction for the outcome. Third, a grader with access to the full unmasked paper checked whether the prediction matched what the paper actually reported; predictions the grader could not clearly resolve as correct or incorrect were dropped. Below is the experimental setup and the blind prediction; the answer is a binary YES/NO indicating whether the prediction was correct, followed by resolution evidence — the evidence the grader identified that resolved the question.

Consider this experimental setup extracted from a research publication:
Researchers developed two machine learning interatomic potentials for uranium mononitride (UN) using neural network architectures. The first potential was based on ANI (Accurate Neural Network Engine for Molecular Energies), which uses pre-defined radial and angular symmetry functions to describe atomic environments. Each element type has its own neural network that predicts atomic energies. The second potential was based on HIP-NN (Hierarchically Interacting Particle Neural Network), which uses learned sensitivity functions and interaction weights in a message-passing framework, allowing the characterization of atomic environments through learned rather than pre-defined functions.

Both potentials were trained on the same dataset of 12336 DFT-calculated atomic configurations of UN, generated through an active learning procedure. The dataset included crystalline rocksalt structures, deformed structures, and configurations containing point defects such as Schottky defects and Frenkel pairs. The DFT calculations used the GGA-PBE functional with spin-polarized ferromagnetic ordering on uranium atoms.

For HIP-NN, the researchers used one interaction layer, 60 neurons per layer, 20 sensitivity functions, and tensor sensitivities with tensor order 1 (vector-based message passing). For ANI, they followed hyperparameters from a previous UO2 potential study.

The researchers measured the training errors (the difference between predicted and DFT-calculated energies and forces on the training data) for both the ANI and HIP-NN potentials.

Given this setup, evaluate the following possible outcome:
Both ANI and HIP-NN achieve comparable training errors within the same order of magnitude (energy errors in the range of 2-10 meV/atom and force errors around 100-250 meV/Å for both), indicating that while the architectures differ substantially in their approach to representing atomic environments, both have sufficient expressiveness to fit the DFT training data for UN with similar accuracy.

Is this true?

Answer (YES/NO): NO